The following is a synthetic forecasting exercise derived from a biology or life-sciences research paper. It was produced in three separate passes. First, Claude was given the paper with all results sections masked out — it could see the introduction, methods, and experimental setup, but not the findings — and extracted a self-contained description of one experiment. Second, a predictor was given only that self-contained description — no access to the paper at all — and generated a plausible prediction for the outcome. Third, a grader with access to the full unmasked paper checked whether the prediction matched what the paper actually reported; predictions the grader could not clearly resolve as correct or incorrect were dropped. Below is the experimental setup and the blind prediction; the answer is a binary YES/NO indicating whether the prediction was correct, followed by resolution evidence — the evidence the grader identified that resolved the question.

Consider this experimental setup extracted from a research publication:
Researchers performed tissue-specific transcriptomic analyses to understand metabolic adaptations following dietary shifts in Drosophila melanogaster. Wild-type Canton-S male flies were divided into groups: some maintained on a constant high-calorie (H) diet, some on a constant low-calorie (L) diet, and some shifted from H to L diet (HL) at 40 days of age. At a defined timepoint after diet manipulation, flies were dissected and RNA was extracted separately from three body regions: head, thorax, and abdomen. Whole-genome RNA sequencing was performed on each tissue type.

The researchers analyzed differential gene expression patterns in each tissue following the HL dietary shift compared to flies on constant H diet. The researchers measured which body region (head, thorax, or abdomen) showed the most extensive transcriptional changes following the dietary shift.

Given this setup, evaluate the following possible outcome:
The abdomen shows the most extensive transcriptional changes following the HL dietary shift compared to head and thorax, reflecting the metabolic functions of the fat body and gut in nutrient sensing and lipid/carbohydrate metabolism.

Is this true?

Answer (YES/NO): NO